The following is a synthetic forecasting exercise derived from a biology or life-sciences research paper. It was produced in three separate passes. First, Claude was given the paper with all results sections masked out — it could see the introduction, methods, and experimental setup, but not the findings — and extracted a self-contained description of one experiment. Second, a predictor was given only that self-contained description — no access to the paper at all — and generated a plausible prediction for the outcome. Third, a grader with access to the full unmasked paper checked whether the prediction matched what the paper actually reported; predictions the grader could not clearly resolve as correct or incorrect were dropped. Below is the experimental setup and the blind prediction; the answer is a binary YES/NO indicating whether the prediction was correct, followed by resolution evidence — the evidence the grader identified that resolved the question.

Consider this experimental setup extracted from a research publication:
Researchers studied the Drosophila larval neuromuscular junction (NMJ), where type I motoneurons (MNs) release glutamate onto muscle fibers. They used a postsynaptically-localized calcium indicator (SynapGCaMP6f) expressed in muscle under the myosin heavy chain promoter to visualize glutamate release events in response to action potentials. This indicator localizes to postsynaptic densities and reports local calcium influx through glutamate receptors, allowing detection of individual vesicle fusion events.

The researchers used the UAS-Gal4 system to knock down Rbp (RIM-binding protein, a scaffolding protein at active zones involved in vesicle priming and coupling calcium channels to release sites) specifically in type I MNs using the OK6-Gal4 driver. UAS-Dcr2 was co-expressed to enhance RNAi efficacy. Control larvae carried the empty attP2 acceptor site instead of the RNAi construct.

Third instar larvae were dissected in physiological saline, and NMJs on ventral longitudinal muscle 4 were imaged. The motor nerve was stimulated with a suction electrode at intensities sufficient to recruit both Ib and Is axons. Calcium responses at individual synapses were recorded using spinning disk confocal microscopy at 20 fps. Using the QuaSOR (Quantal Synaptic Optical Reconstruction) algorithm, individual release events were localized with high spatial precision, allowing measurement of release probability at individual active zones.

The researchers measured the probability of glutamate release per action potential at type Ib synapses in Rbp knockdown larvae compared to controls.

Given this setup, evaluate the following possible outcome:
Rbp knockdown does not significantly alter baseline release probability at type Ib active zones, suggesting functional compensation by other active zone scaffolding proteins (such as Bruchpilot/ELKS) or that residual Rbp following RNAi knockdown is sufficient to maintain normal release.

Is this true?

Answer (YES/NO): NO